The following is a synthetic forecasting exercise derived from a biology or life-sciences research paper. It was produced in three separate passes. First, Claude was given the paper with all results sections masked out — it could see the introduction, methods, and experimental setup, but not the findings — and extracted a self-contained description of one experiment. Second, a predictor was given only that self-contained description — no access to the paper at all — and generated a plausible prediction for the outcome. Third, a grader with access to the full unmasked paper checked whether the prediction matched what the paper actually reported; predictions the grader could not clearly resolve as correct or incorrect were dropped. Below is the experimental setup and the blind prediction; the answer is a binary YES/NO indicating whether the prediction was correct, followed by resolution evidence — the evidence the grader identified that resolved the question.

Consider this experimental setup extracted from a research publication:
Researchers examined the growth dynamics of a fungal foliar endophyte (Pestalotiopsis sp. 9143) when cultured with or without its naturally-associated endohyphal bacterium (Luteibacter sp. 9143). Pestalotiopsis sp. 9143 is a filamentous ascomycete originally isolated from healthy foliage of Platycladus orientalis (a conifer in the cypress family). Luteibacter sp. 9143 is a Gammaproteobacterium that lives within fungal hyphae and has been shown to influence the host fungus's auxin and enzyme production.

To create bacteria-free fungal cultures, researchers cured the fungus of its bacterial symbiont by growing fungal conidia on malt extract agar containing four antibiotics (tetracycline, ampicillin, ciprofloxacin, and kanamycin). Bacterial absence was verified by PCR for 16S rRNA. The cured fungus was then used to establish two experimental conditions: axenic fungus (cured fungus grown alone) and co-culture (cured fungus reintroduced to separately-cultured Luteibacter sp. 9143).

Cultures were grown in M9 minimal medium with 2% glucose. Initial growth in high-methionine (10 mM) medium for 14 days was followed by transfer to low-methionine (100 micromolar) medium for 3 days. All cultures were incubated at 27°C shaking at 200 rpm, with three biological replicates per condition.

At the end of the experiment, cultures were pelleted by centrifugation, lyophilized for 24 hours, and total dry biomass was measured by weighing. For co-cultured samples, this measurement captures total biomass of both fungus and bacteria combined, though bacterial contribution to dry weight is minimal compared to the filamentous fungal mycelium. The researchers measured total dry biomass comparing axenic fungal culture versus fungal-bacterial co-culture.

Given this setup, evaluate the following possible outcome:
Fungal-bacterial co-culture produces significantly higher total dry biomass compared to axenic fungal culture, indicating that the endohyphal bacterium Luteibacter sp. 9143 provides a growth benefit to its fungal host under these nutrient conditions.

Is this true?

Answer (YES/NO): NO